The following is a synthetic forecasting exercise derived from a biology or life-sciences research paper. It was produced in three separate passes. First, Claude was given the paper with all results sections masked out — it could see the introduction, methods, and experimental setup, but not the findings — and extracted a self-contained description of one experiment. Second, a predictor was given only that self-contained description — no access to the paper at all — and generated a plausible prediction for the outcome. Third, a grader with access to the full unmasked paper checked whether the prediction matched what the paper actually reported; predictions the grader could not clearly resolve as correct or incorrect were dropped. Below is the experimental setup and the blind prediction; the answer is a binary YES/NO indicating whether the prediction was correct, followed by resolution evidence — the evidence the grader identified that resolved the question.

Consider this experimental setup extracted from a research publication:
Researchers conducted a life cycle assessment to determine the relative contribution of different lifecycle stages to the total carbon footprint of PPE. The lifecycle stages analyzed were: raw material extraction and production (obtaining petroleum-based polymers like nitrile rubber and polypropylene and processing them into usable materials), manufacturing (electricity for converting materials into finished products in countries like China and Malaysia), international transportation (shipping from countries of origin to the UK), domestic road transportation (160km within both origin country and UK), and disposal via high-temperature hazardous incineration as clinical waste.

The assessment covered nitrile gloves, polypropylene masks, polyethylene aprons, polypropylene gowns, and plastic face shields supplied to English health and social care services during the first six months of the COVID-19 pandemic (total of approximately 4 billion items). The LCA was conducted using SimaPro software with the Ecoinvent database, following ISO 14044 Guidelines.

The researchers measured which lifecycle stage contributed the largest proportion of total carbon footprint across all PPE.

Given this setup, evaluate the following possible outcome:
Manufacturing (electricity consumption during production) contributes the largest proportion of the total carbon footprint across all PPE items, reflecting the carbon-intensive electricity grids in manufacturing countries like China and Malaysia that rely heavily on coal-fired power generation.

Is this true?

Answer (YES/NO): NO